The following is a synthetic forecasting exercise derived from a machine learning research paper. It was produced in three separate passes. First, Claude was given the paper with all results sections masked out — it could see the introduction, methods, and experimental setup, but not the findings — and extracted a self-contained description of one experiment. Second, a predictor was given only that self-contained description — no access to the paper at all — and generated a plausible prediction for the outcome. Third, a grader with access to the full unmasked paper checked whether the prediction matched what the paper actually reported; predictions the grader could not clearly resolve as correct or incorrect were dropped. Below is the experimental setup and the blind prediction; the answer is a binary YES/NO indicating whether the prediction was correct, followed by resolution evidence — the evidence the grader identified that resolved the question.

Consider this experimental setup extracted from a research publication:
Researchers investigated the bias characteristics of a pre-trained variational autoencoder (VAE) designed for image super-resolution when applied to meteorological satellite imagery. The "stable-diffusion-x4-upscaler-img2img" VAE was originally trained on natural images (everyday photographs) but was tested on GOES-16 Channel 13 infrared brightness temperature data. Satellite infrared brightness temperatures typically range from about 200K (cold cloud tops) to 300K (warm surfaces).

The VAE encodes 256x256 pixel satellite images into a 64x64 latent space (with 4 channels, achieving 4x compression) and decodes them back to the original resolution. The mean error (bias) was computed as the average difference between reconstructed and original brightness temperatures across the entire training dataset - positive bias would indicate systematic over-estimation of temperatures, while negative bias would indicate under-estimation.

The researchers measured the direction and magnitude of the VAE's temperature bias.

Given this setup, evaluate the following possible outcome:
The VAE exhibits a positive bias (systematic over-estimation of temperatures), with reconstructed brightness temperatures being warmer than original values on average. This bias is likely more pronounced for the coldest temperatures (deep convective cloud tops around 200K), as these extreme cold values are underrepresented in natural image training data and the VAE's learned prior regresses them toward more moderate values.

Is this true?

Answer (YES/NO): NO